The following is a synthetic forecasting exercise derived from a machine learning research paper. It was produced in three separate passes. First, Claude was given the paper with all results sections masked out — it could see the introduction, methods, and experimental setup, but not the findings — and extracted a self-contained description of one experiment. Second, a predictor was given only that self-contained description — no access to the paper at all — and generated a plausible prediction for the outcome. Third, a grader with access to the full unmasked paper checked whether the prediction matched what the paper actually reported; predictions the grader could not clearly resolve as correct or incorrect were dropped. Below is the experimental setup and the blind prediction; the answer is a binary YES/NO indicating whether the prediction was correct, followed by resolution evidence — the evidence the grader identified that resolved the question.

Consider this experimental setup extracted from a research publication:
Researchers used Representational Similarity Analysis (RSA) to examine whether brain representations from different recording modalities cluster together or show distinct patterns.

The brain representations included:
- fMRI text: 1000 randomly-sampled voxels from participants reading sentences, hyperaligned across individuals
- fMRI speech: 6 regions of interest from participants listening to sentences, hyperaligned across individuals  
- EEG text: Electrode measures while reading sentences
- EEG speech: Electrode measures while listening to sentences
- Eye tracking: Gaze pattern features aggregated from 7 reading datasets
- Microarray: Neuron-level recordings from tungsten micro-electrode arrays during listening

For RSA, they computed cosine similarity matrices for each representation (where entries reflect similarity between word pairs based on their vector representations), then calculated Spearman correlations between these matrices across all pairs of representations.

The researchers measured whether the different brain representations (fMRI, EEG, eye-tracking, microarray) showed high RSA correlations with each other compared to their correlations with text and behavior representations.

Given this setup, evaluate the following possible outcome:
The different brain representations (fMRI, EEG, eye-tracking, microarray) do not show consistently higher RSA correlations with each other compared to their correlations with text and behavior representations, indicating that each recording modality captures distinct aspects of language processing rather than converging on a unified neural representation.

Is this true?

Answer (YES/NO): NO